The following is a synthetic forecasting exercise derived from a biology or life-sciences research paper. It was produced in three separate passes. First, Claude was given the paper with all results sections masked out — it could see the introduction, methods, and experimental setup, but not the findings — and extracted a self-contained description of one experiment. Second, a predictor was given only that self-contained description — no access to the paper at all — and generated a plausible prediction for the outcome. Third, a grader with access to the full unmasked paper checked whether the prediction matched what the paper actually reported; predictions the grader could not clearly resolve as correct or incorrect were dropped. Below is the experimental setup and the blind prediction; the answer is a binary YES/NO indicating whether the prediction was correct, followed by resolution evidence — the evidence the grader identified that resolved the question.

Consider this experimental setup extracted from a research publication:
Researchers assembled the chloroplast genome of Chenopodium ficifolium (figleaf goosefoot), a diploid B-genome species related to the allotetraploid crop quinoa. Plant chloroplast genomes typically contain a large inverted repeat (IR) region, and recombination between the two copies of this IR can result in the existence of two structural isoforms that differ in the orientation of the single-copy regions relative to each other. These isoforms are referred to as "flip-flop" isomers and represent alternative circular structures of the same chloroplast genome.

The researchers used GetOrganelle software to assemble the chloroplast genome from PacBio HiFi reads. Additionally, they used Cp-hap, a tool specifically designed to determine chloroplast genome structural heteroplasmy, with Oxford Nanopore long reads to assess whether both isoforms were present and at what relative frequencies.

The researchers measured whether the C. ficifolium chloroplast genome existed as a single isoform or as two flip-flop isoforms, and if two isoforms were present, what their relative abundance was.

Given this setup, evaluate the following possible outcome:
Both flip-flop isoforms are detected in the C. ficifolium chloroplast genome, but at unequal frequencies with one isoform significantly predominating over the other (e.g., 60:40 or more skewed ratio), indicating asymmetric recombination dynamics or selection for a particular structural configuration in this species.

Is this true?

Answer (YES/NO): NO